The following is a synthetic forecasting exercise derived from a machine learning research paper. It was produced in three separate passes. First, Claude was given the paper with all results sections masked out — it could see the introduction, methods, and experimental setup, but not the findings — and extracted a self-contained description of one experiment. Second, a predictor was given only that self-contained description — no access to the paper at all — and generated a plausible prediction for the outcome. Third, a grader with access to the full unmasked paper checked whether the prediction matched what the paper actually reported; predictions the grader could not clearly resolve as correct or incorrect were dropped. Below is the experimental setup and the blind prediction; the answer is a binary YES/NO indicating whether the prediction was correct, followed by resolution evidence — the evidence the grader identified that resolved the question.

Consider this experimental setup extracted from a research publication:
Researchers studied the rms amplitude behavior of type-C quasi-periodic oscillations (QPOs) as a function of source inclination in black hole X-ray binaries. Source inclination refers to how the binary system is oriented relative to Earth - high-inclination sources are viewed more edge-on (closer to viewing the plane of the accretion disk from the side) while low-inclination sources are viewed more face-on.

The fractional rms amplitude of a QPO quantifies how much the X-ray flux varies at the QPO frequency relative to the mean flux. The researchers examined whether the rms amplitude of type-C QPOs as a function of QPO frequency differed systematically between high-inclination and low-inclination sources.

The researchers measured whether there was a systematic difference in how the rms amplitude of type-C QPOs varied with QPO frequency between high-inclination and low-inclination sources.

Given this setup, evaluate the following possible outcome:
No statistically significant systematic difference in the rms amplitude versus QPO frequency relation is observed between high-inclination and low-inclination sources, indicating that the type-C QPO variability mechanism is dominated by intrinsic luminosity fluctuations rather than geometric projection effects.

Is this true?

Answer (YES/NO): NO